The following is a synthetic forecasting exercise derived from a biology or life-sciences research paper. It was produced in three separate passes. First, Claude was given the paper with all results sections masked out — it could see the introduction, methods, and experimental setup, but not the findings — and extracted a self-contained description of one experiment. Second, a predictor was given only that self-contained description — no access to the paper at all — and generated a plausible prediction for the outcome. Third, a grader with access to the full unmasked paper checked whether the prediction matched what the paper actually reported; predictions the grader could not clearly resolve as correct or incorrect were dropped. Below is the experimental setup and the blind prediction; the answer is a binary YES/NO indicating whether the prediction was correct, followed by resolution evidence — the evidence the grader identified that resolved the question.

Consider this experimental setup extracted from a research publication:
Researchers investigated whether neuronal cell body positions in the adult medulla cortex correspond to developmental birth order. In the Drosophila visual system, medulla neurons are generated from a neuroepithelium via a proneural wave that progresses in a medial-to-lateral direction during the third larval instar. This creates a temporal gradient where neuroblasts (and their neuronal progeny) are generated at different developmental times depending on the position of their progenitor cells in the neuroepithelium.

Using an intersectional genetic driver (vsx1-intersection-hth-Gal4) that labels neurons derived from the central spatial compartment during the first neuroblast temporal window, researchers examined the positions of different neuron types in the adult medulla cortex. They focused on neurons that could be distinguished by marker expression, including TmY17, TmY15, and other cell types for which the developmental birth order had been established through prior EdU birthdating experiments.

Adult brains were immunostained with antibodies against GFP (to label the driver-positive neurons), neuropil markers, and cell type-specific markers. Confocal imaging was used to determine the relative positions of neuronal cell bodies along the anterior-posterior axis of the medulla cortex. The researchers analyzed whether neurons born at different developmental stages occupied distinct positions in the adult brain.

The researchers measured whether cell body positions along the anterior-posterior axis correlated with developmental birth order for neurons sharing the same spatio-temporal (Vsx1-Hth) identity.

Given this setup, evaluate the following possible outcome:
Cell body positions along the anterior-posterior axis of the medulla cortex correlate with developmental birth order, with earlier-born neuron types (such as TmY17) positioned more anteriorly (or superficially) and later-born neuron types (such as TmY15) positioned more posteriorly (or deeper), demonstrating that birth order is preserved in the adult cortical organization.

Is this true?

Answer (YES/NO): YES